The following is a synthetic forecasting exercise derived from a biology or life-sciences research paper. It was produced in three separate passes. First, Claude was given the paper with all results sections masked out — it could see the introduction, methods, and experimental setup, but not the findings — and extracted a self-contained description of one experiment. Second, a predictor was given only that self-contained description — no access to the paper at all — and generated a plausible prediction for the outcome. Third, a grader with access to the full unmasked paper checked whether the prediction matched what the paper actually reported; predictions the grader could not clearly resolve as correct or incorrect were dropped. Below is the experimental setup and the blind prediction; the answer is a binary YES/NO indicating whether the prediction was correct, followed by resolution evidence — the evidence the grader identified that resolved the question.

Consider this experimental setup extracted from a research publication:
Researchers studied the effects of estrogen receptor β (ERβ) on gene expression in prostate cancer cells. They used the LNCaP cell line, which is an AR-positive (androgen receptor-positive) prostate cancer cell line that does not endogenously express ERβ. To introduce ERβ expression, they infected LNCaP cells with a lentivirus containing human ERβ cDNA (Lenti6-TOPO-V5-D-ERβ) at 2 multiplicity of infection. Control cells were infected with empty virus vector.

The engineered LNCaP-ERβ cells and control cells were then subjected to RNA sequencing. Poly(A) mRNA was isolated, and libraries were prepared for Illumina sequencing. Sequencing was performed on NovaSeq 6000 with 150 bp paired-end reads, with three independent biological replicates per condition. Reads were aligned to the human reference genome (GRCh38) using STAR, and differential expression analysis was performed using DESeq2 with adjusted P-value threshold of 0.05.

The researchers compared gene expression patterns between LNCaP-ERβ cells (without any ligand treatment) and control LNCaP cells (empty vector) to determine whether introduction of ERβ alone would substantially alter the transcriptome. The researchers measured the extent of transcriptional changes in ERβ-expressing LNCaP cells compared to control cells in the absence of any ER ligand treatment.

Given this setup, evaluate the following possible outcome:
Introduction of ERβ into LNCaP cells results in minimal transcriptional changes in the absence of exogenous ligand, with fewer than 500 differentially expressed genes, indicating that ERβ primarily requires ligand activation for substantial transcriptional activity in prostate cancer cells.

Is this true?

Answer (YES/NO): YES